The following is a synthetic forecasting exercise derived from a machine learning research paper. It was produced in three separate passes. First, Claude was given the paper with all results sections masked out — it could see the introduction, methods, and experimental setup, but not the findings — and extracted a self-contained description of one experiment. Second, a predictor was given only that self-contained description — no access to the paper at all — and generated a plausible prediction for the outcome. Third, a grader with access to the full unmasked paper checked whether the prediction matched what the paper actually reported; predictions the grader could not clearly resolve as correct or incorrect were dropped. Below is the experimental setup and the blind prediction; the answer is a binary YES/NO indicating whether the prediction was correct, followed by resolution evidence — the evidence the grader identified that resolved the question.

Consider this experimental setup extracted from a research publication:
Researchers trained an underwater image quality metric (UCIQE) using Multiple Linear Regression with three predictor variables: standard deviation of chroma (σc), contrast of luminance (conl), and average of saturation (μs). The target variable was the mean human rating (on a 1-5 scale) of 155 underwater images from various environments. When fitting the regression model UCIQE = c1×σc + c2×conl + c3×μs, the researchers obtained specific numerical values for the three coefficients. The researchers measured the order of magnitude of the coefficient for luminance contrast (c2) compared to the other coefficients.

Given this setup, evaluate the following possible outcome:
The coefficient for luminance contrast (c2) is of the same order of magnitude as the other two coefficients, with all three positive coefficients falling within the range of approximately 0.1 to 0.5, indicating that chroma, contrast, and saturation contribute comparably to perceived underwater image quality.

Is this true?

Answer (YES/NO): NO